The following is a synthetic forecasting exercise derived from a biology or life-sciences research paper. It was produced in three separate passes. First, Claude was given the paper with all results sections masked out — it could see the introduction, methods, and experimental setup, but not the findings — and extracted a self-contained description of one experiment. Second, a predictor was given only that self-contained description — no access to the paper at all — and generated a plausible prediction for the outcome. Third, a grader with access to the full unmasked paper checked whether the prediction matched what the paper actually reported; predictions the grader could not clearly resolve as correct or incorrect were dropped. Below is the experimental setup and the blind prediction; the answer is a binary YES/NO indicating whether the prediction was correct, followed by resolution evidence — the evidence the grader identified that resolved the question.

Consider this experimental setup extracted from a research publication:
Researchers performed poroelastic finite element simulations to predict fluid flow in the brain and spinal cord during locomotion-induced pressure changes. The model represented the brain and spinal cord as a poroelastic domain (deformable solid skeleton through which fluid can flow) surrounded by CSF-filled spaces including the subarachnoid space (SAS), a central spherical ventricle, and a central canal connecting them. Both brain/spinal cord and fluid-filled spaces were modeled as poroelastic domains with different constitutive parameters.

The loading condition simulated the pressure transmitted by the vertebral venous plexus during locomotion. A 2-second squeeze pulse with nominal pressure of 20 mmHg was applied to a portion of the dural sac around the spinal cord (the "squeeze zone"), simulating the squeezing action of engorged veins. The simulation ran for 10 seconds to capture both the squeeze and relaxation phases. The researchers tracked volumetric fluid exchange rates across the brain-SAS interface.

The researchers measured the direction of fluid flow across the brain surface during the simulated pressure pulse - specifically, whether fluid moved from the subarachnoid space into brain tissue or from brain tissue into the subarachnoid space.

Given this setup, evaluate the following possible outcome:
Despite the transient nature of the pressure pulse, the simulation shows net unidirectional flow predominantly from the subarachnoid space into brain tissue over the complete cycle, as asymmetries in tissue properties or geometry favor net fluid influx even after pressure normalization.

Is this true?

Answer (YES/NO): NO